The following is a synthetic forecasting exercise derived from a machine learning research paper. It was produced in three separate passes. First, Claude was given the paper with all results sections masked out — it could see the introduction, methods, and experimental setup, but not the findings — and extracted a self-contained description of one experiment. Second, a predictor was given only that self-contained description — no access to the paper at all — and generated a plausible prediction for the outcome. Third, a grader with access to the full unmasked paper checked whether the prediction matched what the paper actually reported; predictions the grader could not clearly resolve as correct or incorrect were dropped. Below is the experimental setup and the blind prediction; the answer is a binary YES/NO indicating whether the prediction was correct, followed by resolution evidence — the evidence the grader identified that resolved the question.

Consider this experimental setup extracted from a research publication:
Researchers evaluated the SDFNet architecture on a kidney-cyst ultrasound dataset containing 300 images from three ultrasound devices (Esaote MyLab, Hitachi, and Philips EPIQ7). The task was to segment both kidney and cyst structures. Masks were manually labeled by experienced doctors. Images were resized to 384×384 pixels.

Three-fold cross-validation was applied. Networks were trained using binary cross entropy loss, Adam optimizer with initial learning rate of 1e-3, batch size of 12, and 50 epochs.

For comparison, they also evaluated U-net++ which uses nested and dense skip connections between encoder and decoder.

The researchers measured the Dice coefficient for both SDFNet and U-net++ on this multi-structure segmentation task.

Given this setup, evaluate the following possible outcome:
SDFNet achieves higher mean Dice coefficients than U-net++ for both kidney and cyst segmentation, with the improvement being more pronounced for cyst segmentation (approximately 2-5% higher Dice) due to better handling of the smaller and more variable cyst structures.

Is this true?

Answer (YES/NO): NO